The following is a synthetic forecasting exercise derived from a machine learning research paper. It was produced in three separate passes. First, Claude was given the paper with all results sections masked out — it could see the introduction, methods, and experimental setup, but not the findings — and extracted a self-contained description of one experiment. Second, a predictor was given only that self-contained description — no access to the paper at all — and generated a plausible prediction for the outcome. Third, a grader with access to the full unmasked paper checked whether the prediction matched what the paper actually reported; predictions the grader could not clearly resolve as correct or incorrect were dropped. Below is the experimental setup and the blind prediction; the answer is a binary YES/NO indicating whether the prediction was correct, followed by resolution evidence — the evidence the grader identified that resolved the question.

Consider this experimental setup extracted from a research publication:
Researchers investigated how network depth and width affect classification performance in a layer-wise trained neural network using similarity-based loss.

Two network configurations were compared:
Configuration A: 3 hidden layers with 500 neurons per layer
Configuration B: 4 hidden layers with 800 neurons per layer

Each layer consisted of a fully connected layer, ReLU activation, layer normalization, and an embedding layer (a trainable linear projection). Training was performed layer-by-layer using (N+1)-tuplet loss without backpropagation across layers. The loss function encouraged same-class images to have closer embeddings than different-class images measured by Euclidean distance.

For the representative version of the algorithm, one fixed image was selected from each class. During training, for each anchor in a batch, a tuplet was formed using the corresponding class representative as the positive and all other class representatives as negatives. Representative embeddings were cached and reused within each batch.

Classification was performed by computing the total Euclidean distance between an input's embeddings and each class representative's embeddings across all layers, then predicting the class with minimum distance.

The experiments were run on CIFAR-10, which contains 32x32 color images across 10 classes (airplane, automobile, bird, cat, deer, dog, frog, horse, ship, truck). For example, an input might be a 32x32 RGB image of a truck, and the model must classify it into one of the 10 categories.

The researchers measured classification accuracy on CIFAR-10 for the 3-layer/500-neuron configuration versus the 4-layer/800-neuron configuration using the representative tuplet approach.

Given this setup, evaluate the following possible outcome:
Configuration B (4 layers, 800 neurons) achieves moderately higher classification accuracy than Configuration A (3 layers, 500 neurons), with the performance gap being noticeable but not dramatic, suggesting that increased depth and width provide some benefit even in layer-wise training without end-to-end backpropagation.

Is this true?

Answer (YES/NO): NO